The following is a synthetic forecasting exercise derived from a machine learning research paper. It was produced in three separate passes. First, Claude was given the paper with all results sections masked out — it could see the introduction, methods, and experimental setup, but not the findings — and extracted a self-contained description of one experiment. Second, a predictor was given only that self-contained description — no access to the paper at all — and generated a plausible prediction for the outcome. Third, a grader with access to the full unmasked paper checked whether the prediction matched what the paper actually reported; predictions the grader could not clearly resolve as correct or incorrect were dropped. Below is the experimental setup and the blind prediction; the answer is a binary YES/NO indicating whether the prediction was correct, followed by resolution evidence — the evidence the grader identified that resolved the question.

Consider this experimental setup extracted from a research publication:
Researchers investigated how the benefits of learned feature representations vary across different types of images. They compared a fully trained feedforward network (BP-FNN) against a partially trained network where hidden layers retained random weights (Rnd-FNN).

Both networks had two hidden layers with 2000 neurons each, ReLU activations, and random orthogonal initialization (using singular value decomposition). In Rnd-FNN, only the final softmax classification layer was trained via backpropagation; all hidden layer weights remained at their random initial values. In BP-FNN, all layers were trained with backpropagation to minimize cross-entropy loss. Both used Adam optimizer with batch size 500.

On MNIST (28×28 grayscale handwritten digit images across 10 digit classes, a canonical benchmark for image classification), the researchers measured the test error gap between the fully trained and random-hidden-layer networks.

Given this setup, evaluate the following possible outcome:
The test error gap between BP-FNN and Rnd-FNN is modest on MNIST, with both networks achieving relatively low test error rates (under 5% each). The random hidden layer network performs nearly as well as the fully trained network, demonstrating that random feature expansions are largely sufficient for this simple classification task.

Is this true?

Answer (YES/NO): NO